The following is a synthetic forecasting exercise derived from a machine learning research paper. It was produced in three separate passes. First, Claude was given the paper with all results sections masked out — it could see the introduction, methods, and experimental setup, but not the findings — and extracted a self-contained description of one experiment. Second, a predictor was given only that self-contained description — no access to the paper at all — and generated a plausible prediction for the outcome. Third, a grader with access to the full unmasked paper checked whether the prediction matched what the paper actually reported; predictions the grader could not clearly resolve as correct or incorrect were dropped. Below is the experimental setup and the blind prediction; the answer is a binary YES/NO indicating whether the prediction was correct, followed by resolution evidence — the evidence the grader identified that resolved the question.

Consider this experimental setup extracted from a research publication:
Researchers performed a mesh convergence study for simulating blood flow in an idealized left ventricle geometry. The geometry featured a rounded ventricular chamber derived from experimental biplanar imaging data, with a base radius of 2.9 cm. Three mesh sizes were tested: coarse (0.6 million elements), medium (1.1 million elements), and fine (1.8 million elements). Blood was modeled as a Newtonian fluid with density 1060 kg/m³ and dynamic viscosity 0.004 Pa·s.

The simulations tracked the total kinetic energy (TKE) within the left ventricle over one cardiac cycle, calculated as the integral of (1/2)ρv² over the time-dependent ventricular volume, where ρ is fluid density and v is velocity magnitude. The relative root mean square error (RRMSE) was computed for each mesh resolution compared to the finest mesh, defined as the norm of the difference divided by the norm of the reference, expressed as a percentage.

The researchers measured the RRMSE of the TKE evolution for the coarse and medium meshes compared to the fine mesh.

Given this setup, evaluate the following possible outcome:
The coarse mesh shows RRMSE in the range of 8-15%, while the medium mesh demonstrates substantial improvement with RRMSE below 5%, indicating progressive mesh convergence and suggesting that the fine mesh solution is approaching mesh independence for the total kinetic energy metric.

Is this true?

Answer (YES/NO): NO